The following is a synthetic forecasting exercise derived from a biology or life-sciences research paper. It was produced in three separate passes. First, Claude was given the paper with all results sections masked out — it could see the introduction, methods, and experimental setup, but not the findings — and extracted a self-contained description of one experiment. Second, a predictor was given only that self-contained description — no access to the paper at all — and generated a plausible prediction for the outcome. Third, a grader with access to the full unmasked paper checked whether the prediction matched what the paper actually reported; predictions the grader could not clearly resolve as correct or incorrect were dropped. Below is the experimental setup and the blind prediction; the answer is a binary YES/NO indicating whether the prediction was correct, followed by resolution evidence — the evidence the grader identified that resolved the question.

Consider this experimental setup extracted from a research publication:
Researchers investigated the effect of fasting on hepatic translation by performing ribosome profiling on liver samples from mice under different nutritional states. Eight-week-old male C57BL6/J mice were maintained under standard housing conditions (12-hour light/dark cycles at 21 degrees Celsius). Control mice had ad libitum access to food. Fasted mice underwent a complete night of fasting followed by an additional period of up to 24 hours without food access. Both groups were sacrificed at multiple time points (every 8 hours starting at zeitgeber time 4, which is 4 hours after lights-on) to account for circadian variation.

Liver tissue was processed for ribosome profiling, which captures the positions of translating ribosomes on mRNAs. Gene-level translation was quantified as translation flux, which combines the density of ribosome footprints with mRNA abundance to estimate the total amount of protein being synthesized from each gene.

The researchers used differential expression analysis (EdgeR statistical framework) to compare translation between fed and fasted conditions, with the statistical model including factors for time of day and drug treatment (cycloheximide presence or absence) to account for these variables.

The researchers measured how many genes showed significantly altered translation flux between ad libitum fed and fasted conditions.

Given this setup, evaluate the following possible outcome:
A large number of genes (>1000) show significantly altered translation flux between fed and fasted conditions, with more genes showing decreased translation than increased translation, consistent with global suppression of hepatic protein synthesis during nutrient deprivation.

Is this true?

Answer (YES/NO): NO